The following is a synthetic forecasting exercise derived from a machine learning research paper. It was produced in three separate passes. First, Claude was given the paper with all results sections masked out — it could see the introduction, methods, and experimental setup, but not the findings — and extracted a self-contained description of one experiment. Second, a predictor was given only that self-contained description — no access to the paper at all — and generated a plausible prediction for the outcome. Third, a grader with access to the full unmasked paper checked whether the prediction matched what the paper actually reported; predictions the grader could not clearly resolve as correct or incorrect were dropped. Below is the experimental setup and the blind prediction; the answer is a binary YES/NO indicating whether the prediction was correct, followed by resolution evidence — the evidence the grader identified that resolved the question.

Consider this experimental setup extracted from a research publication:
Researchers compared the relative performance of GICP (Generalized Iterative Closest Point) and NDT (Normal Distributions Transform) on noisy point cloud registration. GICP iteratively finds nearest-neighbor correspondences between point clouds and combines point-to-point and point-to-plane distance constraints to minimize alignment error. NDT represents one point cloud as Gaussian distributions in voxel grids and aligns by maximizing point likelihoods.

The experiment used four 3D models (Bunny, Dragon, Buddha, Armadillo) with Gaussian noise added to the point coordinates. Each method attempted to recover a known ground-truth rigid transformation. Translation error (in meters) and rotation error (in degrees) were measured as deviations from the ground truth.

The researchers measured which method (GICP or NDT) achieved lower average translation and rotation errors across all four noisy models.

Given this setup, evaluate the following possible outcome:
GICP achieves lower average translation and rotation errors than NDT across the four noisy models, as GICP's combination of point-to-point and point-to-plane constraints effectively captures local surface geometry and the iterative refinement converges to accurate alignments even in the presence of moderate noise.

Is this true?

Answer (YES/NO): NO